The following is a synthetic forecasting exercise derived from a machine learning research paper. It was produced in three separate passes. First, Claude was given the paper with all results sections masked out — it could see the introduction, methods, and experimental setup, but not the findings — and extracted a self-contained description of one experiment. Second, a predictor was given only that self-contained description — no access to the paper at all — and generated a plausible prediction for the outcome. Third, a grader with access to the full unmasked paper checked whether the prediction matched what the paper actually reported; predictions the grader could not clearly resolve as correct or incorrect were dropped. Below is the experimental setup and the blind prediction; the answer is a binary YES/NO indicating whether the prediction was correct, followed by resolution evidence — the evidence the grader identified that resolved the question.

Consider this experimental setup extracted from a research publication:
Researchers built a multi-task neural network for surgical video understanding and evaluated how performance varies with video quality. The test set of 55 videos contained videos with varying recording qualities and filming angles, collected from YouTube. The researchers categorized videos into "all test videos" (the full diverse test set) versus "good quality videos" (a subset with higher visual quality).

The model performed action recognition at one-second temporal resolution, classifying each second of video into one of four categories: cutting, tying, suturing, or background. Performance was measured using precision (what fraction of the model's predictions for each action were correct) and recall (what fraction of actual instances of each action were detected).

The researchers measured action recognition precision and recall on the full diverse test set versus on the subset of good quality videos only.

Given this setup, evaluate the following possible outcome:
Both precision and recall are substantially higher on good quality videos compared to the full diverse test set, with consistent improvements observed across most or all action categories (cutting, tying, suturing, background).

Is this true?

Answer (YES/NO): NO